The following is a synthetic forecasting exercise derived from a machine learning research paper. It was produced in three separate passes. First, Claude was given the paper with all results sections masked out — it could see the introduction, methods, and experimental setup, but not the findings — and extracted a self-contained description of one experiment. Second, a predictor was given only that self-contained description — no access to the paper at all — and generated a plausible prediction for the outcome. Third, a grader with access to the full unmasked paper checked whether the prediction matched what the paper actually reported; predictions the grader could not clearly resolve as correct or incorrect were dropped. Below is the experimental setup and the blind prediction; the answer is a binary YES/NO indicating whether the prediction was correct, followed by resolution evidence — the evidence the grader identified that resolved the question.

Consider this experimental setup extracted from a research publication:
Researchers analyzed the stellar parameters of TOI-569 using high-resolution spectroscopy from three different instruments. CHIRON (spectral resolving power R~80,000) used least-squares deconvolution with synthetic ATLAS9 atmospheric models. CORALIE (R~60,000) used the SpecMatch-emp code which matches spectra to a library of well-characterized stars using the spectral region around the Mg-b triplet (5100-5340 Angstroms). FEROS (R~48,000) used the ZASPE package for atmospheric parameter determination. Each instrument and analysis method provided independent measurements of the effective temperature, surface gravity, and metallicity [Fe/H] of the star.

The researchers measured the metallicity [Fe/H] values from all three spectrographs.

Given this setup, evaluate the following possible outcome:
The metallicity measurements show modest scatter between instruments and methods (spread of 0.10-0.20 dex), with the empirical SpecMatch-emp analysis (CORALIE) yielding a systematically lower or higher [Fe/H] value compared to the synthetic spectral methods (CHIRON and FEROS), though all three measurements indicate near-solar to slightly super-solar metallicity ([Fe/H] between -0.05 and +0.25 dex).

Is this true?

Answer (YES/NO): NO